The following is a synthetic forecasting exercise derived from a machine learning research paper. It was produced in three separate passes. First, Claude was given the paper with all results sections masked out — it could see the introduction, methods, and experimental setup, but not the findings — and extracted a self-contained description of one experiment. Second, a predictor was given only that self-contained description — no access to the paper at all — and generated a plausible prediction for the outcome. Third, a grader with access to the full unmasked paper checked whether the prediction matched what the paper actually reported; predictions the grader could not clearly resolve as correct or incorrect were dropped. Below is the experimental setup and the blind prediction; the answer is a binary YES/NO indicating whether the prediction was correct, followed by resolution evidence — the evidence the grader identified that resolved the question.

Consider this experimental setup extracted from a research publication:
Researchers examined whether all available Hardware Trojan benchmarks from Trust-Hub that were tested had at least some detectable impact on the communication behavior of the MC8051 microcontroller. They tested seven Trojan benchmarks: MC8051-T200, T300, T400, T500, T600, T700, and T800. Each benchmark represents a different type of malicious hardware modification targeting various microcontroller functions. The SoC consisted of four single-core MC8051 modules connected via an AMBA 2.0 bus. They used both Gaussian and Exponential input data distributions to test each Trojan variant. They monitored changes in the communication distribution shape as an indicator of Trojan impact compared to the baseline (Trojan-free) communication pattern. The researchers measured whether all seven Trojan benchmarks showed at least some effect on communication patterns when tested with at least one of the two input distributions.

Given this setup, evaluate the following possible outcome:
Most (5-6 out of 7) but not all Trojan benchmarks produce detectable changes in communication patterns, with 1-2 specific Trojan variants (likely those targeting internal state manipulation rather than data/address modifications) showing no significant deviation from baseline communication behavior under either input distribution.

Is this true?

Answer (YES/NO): NO